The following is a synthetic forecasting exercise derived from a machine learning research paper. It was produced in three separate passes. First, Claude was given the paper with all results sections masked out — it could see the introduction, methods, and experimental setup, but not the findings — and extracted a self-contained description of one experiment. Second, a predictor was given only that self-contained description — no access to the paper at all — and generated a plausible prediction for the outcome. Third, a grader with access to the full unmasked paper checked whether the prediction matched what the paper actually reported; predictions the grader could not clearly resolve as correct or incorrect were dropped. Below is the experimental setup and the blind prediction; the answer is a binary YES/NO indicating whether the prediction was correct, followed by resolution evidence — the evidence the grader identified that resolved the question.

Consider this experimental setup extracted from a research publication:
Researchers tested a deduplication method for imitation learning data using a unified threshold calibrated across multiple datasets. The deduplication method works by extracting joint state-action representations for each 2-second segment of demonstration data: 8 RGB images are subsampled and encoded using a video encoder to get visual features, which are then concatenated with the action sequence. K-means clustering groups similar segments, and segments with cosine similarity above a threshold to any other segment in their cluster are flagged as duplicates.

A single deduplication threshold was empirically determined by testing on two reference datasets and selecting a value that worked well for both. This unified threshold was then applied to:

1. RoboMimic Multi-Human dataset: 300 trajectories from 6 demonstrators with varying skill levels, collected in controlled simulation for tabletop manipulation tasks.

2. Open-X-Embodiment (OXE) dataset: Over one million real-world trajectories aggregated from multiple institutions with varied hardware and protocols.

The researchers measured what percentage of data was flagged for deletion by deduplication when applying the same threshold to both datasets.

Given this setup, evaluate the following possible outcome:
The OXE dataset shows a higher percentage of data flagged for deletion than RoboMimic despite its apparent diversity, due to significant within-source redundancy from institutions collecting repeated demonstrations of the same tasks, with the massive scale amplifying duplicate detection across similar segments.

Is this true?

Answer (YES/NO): YES